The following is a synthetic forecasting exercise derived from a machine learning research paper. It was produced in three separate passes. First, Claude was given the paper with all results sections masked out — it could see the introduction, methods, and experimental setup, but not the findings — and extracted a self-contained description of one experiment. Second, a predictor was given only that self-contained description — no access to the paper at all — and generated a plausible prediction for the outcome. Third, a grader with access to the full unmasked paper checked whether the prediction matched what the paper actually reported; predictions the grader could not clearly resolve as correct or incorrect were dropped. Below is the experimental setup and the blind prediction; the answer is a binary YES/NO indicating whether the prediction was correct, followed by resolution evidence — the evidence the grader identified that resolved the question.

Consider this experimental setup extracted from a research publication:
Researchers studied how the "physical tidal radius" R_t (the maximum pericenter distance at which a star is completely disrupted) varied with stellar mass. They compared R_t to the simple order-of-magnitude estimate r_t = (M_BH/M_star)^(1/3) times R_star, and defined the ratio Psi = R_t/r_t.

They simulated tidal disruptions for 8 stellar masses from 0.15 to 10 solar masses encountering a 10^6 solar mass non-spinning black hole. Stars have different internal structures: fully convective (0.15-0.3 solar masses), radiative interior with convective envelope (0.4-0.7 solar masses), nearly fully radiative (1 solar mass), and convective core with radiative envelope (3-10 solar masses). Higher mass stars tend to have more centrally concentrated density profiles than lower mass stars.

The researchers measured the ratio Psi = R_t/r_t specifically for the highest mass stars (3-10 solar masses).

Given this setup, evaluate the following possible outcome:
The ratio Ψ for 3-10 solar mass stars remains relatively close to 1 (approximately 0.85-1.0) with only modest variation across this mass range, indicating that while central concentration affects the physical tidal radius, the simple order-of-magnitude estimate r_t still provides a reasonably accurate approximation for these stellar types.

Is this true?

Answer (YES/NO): NO